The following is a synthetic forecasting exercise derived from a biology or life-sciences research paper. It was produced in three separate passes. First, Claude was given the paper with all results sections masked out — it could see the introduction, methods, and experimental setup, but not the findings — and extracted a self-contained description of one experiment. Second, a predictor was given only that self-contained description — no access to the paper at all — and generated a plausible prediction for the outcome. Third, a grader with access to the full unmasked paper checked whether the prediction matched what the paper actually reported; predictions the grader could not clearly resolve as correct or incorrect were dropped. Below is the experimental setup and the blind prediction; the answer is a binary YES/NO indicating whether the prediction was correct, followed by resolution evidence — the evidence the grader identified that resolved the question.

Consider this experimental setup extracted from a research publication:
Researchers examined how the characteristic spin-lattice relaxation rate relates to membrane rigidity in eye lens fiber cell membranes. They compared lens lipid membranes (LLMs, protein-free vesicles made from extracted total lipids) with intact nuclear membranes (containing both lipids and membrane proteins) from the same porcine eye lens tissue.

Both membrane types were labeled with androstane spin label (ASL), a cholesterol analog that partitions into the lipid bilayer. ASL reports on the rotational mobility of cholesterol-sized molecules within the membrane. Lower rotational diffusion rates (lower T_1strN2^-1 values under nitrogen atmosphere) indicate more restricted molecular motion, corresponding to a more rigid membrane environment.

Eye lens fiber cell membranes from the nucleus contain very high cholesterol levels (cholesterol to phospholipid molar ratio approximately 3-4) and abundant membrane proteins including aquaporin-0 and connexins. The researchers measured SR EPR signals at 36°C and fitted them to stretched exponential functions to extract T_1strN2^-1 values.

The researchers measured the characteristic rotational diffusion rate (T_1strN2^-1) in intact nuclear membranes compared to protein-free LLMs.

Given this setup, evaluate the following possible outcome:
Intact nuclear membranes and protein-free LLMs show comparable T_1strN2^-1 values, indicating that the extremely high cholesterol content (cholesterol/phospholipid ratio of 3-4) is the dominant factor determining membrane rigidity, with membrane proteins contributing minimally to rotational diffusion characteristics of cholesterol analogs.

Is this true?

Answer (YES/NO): NO